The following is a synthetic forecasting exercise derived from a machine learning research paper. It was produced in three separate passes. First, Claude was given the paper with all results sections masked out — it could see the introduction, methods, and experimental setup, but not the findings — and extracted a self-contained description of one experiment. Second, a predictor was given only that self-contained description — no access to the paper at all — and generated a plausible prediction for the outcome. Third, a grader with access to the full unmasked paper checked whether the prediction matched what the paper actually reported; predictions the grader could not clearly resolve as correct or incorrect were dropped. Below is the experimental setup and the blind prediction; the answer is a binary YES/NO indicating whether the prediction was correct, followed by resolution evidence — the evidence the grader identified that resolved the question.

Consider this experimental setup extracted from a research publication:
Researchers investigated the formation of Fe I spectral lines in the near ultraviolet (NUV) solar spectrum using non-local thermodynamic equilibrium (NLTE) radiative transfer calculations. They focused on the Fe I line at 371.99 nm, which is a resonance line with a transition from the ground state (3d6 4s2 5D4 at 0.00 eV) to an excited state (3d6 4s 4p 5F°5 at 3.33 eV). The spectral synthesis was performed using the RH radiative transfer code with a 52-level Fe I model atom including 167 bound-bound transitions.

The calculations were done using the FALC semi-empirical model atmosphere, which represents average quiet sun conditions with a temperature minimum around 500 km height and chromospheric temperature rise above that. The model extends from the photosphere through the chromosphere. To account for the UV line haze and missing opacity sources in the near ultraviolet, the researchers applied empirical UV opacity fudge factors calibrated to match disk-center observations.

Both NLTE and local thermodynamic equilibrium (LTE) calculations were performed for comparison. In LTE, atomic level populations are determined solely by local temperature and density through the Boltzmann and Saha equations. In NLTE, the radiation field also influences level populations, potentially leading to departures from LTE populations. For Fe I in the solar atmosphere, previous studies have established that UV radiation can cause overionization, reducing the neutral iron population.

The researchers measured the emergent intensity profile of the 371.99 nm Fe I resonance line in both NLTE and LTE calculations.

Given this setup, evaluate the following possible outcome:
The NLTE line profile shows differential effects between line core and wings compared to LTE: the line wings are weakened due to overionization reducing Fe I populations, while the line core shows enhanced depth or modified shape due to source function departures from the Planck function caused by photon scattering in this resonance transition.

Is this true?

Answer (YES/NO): YES